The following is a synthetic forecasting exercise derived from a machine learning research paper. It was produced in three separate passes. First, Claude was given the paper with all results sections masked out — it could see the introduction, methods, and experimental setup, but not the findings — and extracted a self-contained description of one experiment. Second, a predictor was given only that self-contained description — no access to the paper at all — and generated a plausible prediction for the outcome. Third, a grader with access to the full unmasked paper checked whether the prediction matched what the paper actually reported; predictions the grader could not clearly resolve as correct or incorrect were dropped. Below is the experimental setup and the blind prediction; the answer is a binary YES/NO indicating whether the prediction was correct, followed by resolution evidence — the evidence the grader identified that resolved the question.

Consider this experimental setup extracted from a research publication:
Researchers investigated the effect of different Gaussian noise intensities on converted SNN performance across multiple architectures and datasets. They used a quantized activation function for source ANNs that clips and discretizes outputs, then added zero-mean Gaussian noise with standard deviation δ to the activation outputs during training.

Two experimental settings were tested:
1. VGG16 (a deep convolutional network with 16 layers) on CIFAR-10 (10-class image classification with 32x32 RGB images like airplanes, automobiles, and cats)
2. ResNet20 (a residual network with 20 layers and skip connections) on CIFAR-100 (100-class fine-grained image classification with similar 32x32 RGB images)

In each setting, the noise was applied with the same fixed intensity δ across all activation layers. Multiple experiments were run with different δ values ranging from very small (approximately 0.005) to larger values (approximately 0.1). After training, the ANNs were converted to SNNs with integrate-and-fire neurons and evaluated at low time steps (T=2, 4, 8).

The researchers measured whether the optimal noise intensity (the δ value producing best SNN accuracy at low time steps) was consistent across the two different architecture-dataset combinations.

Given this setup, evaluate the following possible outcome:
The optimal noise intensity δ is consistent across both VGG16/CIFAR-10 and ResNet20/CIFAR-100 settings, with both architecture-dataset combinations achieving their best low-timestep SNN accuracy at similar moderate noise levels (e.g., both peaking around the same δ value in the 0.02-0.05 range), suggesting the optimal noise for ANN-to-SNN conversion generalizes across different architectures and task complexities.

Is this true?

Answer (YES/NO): NO